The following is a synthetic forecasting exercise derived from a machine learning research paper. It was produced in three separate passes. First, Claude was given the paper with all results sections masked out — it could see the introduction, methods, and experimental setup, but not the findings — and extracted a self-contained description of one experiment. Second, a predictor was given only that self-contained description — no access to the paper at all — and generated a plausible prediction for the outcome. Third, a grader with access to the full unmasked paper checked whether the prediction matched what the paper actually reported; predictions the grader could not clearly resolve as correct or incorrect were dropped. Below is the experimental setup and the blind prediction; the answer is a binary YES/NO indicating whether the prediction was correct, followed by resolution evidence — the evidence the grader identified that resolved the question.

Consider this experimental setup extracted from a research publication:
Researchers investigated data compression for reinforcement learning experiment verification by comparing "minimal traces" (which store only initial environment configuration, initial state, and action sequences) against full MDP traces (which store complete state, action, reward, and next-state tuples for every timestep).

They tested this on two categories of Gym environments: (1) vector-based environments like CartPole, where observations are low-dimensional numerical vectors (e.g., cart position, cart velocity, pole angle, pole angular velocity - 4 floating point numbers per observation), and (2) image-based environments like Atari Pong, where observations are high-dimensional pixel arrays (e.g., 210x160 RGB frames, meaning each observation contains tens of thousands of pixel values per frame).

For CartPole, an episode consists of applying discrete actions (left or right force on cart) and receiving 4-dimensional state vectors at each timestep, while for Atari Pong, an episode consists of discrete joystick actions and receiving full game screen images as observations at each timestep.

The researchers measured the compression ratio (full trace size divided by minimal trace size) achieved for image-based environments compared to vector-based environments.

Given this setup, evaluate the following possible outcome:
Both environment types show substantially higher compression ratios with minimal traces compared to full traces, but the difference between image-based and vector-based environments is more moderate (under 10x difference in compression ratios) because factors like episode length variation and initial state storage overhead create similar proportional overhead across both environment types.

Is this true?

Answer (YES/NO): NO